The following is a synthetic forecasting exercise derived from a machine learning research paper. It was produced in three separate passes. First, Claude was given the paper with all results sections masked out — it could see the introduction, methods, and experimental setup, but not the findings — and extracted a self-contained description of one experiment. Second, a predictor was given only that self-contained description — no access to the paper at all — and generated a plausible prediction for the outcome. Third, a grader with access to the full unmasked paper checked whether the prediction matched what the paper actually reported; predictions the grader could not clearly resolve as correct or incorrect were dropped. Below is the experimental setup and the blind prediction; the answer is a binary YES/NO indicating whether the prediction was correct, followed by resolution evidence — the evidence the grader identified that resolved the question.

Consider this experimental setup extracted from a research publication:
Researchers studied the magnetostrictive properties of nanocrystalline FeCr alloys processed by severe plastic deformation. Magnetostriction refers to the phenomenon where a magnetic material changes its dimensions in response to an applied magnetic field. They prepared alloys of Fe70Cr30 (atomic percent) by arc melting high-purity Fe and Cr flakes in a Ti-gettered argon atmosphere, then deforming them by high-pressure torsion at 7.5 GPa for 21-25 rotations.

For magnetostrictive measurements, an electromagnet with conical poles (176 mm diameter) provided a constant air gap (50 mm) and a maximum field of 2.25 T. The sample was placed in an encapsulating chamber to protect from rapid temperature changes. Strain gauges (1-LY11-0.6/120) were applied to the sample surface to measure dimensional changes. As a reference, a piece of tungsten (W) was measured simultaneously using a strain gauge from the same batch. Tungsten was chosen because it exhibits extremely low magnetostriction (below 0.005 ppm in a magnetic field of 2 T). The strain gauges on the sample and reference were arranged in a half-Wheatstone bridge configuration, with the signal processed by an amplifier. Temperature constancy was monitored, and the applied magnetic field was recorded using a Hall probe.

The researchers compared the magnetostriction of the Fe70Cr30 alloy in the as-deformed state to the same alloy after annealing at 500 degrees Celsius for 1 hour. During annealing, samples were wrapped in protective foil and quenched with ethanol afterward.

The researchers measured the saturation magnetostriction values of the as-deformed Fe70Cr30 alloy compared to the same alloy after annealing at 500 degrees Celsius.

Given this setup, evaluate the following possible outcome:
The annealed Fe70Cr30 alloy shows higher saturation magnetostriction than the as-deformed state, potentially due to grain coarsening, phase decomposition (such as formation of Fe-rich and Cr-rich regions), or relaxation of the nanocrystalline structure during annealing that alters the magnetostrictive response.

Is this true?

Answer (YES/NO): NO